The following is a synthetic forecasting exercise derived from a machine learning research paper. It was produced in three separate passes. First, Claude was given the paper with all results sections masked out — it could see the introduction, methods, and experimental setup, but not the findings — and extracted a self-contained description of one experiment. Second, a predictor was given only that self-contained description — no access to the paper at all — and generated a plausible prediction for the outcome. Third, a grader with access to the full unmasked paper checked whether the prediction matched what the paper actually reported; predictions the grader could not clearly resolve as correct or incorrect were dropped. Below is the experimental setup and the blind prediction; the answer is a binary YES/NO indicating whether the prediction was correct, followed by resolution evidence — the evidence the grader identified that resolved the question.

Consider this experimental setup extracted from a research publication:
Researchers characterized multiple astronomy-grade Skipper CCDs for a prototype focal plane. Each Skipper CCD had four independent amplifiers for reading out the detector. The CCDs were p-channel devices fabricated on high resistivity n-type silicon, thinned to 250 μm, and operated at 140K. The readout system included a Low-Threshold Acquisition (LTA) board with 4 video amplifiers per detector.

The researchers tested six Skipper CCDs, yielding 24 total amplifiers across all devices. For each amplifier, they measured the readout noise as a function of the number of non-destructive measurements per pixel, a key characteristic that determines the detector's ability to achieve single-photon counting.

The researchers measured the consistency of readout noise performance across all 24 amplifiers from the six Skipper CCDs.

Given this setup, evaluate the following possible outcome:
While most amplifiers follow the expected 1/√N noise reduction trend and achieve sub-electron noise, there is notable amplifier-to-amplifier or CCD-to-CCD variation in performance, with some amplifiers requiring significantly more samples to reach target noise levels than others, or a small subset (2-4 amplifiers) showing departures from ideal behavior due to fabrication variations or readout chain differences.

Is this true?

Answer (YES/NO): NO